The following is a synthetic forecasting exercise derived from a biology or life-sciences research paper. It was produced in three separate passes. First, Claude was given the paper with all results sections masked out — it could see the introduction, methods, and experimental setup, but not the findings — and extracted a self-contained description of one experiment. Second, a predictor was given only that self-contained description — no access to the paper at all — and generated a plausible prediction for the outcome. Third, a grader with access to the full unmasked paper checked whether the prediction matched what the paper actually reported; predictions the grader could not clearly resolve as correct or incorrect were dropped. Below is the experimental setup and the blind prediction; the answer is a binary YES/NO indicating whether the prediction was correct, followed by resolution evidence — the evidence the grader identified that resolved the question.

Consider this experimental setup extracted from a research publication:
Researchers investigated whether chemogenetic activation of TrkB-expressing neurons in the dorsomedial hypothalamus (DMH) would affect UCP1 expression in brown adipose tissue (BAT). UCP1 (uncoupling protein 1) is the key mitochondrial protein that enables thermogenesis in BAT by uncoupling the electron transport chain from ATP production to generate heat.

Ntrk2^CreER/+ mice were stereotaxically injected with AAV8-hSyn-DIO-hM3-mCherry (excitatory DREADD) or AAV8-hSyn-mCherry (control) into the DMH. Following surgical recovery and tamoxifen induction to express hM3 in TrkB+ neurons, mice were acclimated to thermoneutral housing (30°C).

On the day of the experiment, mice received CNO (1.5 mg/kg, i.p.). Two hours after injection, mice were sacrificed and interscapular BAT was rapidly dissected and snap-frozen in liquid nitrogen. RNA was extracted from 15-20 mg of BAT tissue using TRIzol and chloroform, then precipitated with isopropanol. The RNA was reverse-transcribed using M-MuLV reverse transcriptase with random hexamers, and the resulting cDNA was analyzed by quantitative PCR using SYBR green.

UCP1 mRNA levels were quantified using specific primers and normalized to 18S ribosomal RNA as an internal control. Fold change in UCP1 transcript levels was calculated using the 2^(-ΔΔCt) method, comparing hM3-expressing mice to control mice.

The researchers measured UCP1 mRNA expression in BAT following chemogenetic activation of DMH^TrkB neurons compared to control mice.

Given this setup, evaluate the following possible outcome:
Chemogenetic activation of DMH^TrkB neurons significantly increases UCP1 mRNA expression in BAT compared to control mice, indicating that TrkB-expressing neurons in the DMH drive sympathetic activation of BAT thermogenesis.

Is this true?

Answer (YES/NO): YES